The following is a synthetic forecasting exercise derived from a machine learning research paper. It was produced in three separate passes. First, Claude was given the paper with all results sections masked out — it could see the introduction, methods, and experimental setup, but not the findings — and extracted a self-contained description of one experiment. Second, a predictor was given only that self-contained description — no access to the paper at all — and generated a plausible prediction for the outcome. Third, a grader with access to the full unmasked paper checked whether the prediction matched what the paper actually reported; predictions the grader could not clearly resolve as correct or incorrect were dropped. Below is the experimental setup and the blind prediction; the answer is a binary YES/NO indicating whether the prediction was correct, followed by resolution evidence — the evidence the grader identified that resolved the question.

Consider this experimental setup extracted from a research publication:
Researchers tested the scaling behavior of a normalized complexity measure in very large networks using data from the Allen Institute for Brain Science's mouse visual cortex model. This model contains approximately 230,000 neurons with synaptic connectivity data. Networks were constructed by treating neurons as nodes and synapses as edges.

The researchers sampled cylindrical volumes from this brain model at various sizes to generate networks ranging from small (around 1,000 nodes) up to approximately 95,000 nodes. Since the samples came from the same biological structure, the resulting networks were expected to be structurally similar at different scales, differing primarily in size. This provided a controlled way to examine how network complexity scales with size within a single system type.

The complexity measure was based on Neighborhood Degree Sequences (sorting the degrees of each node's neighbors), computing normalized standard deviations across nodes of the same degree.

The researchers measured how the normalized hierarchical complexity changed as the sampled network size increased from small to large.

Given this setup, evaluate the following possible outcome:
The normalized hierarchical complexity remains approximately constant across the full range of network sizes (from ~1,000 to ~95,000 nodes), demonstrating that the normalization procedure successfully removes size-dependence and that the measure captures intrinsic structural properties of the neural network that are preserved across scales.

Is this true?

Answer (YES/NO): NO